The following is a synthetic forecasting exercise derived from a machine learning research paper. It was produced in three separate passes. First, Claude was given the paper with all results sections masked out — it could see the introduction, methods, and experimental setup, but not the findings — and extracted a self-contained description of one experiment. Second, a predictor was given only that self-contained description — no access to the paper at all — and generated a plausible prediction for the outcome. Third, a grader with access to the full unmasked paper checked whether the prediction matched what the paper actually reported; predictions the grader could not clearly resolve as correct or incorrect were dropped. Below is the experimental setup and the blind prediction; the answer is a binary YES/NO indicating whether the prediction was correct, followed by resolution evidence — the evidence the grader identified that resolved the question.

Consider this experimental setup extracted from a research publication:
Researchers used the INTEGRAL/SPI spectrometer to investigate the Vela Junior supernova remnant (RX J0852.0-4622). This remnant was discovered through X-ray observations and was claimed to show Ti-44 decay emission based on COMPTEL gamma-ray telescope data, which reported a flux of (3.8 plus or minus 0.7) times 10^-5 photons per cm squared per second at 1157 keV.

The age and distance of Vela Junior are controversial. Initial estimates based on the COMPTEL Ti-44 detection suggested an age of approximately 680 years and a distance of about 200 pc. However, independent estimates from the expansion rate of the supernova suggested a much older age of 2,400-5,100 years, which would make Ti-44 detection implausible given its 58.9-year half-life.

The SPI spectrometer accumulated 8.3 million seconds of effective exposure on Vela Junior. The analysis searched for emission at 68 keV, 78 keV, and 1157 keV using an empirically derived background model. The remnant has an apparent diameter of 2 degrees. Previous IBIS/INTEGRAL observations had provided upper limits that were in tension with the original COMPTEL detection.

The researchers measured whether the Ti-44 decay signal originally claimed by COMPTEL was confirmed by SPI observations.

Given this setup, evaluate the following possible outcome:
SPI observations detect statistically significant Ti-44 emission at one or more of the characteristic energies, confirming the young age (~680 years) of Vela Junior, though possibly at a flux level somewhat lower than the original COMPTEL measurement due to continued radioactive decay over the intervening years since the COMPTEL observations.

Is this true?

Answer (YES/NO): NO